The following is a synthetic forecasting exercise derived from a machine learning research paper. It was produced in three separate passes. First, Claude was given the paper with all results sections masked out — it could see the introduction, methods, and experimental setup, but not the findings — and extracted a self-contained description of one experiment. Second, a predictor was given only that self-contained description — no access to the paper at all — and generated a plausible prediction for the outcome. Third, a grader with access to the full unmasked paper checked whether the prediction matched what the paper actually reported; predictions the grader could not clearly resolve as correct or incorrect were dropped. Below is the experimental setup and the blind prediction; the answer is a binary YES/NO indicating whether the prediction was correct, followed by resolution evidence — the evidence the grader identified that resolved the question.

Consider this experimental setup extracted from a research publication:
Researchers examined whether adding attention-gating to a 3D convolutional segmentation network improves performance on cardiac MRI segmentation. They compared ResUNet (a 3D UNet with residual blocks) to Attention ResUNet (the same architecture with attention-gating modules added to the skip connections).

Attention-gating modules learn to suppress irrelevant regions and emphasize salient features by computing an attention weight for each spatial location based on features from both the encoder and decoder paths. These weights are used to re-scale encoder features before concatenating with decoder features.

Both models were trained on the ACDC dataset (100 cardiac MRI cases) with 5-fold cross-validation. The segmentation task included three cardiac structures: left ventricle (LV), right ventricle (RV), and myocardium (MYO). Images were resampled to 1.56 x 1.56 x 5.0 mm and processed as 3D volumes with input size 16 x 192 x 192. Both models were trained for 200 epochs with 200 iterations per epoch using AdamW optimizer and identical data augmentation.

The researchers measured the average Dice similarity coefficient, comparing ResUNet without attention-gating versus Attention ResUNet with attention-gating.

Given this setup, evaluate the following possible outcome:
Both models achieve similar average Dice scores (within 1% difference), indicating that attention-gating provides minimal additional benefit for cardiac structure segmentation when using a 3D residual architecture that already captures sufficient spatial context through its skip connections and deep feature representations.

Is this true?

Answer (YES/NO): YES